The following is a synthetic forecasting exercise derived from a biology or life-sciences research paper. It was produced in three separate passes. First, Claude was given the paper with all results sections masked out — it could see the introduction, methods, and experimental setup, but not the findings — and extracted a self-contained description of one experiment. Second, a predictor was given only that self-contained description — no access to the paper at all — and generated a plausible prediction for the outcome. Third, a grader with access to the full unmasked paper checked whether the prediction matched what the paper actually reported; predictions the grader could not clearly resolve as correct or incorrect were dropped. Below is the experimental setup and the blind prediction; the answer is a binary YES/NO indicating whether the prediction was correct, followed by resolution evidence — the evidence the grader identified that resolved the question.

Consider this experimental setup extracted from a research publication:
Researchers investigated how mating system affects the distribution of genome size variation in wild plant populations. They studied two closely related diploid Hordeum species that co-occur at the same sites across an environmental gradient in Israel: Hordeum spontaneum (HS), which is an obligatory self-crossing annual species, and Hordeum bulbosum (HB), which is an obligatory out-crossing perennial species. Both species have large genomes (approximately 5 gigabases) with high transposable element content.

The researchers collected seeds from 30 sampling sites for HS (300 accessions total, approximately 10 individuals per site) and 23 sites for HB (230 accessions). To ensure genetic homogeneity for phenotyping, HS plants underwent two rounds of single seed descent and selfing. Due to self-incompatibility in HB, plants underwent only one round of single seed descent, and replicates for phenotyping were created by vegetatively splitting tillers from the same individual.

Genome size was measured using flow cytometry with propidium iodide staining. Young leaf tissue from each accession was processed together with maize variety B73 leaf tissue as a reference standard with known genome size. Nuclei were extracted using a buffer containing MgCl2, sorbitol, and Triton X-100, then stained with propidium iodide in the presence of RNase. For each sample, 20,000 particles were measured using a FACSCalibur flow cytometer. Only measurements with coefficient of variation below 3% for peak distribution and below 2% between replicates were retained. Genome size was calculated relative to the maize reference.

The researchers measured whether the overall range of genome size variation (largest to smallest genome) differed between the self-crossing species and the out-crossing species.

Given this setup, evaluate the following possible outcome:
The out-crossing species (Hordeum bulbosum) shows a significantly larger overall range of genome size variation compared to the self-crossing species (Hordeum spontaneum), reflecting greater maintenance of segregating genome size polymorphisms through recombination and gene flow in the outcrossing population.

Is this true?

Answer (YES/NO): NO